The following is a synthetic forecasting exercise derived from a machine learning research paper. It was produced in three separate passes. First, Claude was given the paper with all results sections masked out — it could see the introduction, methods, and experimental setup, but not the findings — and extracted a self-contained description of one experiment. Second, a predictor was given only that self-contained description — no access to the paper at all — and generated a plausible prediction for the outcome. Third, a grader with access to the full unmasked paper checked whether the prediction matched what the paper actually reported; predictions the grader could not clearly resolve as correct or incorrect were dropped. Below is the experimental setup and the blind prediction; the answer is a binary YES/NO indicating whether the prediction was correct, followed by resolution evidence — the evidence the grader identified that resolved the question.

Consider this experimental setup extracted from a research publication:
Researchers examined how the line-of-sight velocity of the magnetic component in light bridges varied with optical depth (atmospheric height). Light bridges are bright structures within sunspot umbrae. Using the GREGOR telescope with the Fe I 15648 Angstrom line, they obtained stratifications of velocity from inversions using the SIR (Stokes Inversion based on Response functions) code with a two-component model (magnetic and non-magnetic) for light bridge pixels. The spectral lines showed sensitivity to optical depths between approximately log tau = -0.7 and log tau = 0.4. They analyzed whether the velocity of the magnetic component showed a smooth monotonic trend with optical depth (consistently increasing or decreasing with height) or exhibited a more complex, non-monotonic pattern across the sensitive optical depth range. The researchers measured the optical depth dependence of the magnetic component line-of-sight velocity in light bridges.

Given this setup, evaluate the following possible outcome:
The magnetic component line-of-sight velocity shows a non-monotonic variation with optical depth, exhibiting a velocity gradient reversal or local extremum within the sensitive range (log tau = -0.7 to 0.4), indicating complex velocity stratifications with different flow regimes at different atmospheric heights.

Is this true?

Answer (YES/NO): NO